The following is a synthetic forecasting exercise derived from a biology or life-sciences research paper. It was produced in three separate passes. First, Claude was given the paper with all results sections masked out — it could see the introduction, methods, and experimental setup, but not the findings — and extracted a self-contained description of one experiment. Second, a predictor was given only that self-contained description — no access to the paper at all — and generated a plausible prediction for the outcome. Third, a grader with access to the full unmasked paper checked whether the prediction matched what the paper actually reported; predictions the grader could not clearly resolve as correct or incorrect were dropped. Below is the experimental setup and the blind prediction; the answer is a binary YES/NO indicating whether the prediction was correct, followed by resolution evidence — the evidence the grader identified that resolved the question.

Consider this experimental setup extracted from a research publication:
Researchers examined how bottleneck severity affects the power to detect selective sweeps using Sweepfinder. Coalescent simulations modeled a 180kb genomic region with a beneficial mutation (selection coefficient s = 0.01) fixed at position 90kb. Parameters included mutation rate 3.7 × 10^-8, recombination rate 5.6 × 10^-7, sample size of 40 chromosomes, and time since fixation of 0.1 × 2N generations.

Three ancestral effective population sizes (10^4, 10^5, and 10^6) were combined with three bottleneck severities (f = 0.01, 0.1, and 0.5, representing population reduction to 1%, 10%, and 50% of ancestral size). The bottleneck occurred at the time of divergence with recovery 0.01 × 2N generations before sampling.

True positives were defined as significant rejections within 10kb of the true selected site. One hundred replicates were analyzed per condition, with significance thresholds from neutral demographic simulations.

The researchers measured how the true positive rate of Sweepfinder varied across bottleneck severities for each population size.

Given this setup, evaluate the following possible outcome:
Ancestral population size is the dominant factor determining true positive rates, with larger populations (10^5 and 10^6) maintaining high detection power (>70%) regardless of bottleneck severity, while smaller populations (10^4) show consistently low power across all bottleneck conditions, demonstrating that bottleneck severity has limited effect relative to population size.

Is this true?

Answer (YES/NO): NO